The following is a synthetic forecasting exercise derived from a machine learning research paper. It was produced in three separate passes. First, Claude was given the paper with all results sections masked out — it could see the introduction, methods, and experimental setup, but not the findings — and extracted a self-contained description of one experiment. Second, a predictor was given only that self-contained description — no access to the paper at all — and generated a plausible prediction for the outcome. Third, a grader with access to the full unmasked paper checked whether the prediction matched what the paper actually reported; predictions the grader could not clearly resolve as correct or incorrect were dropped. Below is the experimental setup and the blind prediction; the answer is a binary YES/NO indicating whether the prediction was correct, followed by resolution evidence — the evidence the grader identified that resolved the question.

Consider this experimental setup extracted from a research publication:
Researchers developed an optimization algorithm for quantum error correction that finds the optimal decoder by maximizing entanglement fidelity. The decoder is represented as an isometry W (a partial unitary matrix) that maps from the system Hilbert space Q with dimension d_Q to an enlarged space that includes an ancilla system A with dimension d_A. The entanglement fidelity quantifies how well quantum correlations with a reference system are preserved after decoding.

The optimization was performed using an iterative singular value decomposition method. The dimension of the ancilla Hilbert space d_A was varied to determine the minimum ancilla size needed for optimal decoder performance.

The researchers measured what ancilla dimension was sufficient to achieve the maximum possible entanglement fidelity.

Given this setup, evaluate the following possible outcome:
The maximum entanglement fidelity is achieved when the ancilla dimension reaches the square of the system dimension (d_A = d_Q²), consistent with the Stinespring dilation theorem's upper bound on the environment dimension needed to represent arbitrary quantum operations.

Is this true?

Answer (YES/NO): NO